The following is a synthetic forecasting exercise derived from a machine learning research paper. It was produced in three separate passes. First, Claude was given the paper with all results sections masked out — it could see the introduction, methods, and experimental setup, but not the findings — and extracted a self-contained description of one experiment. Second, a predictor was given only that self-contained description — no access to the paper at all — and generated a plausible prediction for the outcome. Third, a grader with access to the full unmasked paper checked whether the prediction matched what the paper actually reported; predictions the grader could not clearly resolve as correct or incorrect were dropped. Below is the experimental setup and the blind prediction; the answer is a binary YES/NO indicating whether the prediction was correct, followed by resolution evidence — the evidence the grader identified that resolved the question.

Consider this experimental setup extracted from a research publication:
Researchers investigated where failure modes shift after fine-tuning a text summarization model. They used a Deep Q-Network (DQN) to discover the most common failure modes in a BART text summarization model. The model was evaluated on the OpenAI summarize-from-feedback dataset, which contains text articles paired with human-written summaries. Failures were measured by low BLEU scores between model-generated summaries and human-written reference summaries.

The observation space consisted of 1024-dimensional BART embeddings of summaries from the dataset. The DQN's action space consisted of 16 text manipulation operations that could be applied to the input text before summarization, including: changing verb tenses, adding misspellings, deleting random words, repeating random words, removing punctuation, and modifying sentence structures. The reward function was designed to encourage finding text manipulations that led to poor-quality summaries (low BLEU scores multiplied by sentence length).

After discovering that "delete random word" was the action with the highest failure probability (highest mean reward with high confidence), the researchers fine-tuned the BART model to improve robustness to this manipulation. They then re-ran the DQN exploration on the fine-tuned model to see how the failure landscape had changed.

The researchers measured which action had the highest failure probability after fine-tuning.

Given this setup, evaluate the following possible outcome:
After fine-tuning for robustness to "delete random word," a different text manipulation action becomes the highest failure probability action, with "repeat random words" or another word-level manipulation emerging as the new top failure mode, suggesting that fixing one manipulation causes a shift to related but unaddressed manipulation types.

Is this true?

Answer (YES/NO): YES